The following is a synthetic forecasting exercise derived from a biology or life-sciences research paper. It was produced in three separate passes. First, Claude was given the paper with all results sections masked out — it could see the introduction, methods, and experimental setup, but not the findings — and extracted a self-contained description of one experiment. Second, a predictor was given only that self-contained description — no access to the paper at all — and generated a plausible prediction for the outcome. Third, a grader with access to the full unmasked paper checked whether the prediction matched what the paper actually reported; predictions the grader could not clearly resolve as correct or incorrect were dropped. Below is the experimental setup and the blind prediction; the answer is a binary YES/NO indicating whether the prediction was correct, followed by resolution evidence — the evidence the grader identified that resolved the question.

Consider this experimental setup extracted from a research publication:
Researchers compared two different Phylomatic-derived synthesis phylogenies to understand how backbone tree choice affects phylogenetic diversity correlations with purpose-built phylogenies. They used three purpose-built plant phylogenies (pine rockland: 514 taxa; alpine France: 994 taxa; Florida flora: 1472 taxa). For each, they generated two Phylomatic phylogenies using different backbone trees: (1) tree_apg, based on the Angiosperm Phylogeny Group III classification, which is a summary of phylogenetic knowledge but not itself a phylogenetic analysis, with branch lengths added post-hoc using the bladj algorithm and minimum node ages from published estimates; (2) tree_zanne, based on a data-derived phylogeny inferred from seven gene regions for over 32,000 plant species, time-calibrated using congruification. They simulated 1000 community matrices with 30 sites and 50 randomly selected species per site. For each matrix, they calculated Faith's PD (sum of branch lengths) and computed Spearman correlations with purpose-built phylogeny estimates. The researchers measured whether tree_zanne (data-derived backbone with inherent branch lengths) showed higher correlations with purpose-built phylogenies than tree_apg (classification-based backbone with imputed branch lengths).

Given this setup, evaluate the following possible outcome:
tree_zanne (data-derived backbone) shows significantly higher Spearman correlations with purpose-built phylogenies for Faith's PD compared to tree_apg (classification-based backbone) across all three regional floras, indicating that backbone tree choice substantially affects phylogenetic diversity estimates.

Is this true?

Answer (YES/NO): NO